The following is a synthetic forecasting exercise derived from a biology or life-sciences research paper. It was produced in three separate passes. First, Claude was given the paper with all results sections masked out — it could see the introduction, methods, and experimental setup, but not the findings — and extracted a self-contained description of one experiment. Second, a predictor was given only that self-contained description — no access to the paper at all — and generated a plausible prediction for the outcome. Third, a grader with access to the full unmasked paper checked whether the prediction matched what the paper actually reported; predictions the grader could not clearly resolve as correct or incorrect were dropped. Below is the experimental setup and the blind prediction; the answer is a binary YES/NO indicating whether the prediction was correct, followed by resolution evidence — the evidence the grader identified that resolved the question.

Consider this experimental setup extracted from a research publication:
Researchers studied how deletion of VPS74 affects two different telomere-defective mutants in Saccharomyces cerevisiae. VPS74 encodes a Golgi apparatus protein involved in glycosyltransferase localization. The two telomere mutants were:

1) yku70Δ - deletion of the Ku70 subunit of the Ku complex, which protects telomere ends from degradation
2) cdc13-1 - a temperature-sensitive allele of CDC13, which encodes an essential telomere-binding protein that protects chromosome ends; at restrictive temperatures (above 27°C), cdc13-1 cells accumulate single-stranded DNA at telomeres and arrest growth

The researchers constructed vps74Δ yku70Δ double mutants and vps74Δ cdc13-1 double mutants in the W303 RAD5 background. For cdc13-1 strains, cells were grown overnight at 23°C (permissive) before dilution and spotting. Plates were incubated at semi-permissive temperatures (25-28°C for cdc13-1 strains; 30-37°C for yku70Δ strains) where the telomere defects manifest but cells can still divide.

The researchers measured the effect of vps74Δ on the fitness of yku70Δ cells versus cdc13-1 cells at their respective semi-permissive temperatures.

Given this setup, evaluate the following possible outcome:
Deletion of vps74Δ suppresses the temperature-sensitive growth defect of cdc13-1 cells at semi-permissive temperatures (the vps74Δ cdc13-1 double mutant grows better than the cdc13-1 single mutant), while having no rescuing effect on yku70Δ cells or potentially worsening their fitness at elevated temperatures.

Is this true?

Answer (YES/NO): YES